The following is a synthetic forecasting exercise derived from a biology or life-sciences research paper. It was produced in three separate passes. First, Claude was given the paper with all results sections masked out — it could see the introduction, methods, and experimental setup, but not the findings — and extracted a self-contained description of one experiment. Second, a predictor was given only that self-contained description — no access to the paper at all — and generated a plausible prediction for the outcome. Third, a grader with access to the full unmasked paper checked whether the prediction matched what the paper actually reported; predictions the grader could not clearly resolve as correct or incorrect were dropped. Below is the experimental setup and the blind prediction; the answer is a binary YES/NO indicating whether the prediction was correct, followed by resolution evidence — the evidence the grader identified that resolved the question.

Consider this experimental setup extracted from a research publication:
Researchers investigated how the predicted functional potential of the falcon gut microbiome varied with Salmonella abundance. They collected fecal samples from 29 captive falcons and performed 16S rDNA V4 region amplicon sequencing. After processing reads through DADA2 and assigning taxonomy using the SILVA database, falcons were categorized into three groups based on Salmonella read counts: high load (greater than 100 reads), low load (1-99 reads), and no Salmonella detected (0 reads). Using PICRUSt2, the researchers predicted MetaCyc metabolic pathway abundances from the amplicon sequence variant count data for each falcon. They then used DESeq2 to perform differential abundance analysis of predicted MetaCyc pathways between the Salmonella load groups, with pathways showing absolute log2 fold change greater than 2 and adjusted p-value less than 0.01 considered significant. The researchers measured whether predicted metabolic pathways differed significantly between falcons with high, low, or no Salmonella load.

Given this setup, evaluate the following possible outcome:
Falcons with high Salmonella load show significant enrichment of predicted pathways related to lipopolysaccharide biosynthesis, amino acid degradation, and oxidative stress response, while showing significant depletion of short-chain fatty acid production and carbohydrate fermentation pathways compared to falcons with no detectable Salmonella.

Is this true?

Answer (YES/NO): NO